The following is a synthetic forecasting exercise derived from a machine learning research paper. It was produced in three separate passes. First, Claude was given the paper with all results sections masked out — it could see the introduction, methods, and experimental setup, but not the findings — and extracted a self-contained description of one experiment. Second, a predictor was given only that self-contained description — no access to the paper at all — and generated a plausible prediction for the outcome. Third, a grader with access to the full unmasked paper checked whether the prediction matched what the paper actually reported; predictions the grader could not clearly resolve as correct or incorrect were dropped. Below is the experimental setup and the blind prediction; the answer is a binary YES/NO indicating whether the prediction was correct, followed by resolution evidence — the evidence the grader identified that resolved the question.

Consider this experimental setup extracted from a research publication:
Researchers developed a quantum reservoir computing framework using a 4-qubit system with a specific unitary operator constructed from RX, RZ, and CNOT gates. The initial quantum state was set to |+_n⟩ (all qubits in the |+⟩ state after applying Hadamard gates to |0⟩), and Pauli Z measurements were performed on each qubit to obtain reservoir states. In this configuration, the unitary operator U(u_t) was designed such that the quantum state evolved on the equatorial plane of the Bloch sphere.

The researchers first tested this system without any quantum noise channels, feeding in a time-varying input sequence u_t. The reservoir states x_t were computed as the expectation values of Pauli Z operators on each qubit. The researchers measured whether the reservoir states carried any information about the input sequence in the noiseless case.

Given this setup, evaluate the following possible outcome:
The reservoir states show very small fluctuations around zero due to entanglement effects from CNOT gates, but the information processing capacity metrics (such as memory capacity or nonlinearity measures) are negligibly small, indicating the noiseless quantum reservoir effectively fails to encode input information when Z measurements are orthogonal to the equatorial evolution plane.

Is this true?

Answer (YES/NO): NO